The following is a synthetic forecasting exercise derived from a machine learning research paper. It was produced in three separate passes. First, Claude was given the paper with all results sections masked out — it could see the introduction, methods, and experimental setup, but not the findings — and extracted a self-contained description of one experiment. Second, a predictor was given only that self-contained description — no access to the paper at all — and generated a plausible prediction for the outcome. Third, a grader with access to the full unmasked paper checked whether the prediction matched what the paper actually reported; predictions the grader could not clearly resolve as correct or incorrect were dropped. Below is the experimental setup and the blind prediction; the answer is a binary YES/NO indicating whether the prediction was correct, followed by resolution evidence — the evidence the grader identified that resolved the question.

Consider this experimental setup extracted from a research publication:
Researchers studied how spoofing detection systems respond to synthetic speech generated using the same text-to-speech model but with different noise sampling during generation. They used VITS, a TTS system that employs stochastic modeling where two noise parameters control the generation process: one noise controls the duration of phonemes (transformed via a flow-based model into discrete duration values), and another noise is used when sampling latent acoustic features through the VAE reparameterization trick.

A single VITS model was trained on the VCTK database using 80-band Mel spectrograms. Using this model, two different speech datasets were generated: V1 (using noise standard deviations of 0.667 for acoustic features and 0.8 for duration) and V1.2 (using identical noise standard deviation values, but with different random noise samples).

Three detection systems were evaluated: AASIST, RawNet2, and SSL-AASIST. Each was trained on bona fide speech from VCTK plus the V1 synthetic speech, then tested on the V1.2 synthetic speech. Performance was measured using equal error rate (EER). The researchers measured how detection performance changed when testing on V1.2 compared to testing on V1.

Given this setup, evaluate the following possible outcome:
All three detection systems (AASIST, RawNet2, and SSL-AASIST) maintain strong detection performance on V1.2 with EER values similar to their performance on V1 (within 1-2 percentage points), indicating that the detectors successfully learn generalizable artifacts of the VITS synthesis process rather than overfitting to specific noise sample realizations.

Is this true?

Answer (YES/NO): YES